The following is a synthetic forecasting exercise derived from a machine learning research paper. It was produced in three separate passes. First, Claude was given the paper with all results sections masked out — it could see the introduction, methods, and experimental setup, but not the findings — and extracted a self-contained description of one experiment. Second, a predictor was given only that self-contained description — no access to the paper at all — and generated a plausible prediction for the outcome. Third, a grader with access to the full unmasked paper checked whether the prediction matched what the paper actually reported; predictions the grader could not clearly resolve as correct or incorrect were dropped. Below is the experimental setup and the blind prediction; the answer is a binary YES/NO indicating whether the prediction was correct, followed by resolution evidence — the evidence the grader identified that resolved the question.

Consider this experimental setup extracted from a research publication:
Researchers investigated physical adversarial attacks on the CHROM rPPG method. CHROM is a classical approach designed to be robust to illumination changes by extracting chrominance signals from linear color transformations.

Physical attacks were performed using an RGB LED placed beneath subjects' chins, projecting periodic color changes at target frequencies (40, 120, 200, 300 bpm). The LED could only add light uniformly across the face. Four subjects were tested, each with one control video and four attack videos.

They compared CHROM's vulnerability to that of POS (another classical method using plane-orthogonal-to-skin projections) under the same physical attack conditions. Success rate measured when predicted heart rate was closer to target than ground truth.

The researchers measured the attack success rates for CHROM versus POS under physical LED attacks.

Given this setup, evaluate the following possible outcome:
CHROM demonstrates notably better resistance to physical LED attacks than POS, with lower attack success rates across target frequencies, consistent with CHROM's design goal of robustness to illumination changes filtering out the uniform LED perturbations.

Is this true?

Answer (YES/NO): YES